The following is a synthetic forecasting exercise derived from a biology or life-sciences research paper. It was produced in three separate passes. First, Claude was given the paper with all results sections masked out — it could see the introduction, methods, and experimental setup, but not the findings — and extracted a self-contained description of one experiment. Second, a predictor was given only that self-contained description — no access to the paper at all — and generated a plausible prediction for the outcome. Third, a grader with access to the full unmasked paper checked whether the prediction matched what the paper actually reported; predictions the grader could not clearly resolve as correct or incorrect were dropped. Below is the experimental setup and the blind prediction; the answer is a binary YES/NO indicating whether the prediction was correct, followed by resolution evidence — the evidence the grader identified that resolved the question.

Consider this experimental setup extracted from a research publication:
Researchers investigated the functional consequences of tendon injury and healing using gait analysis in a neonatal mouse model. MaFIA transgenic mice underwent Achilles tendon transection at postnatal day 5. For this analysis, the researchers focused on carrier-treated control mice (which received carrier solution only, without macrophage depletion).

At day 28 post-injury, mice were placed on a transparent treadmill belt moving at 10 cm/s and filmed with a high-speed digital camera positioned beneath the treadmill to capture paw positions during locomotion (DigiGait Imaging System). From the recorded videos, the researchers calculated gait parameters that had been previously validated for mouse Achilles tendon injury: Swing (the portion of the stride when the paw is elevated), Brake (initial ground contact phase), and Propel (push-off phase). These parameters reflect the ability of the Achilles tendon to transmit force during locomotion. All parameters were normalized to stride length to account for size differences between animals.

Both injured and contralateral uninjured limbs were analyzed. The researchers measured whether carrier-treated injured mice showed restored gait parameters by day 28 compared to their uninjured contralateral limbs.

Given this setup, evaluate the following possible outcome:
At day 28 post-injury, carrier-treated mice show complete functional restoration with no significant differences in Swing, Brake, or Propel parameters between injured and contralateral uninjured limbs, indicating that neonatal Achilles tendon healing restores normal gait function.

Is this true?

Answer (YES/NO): YES